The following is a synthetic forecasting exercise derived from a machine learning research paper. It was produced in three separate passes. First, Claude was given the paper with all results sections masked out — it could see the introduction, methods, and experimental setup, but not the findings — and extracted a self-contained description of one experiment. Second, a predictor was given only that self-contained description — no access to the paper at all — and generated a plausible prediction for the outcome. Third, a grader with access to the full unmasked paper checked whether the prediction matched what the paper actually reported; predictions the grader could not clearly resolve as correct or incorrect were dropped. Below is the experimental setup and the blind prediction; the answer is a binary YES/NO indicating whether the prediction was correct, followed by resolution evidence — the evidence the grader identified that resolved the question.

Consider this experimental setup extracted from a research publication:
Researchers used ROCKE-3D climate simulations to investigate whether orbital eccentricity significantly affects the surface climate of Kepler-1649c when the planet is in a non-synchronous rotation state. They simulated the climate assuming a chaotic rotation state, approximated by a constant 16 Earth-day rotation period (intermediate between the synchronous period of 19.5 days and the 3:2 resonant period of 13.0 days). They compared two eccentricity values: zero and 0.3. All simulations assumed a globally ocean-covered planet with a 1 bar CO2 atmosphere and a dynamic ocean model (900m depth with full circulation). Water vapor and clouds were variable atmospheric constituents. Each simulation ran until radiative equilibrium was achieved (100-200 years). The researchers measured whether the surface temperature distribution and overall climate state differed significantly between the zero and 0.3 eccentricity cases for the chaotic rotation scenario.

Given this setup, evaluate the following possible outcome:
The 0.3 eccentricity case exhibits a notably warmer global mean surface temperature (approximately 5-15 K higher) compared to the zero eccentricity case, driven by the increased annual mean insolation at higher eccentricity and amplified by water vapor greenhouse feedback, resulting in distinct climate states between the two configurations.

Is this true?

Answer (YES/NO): NO